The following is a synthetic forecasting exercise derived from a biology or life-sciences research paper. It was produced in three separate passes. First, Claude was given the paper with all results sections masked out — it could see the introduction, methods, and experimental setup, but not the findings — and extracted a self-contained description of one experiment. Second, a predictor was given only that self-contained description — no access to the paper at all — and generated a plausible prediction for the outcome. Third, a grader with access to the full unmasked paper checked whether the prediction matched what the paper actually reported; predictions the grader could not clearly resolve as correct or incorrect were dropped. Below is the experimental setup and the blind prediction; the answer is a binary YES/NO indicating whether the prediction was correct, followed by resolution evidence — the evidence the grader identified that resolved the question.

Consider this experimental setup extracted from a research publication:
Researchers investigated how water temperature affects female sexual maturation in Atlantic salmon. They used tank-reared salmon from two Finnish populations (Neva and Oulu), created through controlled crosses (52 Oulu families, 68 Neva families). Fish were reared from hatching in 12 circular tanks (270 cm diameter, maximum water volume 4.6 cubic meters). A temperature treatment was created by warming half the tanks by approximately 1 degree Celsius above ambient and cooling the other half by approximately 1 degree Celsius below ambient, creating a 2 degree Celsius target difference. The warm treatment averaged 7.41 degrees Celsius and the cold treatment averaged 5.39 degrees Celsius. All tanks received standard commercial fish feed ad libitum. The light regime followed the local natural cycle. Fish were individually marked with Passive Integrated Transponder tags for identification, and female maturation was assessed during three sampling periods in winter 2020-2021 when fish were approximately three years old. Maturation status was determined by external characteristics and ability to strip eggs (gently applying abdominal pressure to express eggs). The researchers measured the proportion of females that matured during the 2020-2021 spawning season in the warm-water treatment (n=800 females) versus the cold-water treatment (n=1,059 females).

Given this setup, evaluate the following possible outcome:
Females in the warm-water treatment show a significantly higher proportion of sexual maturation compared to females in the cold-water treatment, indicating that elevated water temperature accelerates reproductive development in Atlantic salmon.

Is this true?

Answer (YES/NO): YES